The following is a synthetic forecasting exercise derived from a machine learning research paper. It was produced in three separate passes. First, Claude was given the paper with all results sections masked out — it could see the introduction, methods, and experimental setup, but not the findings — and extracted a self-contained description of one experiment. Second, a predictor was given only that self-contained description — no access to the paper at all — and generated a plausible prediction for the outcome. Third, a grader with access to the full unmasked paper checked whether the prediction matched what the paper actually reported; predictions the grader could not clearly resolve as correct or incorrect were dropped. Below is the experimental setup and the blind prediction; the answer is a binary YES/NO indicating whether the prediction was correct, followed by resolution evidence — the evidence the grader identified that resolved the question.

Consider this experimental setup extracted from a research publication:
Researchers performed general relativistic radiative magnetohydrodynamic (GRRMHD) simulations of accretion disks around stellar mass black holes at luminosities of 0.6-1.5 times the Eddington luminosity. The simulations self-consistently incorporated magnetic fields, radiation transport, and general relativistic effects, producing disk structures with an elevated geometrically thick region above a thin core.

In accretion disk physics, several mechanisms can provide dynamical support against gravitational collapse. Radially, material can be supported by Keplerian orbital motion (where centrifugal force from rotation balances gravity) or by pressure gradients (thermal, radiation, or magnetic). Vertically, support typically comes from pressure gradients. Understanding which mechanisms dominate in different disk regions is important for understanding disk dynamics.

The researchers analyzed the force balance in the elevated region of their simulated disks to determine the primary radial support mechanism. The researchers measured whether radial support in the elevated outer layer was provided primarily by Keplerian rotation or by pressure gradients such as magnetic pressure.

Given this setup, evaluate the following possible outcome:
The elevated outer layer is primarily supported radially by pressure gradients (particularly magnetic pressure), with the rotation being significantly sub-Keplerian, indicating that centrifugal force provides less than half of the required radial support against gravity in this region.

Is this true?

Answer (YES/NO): NO